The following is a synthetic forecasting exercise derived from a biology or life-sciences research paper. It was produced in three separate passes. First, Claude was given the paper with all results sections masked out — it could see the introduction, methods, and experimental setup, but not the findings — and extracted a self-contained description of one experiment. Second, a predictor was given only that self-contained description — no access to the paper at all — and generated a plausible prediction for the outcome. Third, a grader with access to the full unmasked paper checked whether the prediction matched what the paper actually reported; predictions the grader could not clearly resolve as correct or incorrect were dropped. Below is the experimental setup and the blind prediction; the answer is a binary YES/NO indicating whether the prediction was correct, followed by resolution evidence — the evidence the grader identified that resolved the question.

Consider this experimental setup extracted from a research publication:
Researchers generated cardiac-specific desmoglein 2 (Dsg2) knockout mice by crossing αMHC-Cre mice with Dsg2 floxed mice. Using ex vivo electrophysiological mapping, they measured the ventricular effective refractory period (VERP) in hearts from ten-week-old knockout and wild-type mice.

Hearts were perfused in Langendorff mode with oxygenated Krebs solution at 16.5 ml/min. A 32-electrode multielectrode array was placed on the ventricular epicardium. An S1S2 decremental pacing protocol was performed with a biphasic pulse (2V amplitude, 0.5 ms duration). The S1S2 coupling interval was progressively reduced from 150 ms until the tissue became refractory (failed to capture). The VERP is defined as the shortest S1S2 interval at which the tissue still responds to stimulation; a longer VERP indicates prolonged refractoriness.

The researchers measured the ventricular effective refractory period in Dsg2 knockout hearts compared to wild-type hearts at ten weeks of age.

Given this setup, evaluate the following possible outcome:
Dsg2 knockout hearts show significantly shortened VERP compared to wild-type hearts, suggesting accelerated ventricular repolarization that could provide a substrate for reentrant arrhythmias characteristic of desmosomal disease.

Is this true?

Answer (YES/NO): NO